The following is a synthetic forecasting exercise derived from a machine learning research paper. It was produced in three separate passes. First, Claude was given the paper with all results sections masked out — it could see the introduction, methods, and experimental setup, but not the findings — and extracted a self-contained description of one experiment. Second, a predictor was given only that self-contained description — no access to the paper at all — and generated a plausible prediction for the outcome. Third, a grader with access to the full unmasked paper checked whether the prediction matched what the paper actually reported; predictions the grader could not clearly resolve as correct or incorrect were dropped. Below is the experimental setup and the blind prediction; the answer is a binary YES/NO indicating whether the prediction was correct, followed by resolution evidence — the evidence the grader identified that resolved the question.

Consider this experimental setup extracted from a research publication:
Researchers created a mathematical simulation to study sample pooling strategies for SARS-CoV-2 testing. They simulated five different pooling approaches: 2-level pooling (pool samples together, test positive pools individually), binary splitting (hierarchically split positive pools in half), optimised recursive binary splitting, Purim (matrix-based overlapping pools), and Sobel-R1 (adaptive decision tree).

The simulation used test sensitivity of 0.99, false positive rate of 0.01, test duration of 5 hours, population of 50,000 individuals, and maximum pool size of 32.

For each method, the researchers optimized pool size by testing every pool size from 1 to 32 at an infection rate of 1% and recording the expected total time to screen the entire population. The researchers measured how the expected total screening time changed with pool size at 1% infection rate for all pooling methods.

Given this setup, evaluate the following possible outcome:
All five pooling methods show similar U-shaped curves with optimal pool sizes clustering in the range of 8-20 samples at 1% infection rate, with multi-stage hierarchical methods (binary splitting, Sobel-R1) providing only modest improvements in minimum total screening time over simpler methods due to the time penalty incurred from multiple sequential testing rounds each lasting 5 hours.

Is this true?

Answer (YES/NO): NO